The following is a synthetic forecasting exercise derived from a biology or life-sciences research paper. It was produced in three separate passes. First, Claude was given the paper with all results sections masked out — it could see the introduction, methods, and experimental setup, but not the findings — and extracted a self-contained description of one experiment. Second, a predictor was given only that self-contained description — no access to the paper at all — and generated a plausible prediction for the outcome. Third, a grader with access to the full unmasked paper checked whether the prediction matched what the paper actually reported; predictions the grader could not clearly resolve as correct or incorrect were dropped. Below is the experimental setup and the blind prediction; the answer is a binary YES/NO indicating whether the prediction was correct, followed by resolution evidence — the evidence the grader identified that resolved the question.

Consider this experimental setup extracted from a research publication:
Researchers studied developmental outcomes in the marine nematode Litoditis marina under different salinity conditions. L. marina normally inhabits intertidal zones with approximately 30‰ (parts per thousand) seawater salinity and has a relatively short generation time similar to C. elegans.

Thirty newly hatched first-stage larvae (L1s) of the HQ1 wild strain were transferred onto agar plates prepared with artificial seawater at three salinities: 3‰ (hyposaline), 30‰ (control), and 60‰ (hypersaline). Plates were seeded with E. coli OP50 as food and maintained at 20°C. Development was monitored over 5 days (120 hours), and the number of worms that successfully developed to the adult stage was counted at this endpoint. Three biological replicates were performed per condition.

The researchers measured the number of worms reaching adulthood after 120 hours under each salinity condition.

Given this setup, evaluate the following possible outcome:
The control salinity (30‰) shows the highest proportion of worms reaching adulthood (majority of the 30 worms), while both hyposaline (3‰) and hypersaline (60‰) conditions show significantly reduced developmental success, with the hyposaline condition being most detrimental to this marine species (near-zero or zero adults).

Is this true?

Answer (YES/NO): NO